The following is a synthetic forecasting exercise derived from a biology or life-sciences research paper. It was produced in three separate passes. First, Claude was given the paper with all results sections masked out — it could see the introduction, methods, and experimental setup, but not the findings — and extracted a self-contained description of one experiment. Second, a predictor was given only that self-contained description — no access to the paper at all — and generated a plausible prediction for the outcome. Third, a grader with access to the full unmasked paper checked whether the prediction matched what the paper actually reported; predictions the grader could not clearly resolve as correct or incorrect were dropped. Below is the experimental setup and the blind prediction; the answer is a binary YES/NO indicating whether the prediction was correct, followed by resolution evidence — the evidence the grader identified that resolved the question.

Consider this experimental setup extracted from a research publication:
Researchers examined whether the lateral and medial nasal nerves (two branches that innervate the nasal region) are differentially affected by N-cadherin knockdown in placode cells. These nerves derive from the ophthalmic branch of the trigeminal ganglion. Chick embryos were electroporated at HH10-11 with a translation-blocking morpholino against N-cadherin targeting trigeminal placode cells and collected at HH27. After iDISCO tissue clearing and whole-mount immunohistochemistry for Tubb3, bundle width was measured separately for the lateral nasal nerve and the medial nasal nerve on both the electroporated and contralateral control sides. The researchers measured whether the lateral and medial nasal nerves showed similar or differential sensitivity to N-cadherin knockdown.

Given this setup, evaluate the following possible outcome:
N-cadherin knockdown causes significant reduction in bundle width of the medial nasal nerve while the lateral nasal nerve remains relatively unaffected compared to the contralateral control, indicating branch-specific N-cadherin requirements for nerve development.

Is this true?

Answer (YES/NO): NO